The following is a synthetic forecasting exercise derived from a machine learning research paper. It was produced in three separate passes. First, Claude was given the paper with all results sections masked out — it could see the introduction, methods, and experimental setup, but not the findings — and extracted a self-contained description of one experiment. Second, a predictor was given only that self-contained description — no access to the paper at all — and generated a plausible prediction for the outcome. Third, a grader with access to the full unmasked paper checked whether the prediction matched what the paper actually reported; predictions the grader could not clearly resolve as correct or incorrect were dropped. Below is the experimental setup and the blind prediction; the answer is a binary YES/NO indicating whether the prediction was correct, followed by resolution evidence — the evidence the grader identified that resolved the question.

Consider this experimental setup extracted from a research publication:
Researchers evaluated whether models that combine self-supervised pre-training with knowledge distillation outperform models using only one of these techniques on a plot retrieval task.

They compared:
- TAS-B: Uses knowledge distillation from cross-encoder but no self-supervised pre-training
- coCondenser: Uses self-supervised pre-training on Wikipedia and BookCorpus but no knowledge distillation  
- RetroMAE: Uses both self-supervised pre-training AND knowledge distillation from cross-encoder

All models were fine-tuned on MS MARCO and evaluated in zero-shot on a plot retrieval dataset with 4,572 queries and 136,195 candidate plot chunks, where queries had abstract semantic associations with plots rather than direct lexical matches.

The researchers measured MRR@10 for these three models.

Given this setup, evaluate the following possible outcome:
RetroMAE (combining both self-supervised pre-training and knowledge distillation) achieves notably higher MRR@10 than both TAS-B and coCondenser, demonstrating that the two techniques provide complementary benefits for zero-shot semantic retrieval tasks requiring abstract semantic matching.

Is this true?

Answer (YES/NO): YES